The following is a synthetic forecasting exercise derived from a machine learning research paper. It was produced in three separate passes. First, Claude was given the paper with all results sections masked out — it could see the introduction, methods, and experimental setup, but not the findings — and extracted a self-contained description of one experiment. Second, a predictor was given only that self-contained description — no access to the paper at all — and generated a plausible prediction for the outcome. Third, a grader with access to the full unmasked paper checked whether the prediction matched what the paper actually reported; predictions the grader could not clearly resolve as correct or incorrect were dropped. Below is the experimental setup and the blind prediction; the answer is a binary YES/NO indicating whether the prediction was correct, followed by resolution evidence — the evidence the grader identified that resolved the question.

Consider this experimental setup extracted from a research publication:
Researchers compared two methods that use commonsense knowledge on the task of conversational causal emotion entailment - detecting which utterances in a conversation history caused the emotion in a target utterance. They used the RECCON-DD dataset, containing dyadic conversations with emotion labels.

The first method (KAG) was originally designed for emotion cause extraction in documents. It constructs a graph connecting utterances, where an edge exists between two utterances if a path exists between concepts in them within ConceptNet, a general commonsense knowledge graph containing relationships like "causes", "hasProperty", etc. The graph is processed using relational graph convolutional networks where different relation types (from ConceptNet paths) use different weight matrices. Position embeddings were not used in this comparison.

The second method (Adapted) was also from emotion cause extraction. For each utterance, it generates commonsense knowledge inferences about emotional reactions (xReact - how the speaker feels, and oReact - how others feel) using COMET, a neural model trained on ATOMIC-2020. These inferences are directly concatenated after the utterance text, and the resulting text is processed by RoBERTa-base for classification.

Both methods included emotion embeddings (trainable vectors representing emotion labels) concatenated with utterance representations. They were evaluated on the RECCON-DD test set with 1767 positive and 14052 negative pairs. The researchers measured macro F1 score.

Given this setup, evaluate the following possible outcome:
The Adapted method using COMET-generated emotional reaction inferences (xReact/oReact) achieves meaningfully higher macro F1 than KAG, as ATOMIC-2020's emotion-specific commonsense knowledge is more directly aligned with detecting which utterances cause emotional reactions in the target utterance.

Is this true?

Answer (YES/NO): YES